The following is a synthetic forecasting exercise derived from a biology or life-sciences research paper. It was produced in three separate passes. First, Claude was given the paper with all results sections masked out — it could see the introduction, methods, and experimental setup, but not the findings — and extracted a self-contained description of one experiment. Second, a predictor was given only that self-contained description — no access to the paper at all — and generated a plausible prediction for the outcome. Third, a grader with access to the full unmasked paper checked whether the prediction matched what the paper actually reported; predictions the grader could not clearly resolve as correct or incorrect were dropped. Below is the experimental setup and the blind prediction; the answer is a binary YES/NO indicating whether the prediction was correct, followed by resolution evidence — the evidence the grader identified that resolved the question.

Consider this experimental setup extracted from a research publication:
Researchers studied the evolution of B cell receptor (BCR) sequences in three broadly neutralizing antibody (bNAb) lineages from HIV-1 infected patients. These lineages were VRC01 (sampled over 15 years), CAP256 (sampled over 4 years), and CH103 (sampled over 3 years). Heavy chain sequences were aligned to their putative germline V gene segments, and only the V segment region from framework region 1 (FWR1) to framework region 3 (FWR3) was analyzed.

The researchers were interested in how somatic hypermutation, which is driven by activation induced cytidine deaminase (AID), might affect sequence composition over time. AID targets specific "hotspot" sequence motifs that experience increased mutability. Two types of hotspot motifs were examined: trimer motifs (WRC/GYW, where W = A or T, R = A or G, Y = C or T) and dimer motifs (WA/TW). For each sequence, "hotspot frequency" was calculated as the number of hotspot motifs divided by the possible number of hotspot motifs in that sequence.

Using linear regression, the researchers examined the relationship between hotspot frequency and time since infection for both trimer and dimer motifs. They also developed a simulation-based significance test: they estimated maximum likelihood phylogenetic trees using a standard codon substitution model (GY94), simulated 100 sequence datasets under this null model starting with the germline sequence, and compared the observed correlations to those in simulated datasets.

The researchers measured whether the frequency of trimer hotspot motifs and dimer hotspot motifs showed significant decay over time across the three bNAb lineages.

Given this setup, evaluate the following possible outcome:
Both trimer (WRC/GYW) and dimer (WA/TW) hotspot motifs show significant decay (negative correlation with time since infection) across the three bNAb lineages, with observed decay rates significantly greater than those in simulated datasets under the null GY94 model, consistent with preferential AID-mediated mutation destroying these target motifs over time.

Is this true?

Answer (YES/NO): NO